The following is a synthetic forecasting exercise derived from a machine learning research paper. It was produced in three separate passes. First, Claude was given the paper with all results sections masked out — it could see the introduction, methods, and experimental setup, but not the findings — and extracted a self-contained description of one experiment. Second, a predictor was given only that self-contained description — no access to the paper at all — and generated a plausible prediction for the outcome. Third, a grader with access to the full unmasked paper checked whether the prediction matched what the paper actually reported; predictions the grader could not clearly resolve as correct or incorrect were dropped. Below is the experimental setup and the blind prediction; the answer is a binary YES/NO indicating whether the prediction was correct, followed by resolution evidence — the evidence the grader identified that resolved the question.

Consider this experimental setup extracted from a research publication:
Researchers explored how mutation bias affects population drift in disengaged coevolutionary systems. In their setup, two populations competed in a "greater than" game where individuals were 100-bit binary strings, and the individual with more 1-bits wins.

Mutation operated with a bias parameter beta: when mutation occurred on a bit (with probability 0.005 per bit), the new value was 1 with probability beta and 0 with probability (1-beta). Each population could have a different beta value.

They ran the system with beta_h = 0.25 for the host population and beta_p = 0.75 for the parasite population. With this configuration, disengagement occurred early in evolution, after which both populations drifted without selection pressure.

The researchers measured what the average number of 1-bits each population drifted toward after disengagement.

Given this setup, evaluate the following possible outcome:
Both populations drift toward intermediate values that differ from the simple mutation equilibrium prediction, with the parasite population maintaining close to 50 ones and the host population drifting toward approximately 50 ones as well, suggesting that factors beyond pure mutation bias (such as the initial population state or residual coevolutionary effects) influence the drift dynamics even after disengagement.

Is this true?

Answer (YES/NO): NO